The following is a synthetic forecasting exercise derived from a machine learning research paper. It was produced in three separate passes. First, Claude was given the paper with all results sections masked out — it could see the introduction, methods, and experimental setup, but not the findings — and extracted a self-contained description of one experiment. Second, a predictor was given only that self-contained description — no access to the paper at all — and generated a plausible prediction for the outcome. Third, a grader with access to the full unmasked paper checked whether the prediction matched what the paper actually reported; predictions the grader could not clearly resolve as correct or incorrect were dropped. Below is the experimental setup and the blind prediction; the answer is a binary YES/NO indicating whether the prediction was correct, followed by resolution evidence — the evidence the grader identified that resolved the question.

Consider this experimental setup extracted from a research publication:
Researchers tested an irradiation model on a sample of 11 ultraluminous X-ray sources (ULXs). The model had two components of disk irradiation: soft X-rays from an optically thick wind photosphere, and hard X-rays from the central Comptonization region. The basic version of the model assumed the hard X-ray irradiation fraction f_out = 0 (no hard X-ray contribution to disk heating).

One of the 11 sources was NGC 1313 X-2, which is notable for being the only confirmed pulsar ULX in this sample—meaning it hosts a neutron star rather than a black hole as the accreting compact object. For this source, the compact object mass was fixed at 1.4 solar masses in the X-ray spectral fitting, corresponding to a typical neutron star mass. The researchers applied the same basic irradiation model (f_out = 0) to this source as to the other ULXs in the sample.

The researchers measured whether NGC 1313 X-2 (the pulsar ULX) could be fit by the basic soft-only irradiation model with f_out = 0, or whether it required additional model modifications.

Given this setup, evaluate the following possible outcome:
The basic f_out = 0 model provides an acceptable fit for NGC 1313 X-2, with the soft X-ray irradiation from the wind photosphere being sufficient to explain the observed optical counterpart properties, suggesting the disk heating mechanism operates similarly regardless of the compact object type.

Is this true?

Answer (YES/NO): NO